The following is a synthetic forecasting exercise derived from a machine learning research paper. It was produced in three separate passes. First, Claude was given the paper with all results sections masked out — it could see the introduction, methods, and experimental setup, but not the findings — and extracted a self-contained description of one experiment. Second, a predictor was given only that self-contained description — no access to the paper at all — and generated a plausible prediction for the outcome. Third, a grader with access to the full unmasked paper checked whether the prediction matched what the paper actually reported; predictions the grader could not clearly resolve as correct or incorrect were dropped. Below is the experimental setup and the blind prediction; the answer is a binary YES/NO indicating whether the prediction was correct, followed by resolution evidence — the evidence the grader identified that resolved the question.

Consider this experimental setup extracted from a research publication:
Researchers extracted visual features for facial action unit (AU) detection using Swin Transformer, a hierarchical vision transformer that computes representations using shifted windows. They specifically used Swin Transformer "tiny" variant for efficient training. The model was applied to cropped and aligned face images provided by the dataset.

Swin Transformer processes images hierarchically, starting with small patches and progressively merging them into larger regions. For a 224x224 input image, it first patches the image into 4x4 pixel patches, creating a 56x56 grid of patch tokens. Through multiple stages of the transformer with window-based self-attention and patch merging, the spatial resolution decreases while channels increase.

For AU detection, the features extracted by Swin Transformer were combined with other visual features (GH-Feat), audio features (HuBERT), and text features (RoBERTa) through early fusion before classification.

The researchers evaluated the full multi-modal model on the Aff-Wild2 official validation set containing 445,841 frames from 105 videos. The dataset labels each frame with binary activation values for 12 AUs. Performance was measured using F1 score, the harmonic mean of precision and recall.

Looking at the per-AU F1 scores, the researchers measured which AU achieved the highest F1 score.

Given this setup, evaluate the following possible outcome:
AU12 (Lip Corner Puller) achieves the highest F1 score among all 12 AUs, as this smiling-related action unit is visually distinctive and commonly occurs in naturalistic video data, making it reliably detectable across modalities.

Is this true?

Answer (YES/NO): NO